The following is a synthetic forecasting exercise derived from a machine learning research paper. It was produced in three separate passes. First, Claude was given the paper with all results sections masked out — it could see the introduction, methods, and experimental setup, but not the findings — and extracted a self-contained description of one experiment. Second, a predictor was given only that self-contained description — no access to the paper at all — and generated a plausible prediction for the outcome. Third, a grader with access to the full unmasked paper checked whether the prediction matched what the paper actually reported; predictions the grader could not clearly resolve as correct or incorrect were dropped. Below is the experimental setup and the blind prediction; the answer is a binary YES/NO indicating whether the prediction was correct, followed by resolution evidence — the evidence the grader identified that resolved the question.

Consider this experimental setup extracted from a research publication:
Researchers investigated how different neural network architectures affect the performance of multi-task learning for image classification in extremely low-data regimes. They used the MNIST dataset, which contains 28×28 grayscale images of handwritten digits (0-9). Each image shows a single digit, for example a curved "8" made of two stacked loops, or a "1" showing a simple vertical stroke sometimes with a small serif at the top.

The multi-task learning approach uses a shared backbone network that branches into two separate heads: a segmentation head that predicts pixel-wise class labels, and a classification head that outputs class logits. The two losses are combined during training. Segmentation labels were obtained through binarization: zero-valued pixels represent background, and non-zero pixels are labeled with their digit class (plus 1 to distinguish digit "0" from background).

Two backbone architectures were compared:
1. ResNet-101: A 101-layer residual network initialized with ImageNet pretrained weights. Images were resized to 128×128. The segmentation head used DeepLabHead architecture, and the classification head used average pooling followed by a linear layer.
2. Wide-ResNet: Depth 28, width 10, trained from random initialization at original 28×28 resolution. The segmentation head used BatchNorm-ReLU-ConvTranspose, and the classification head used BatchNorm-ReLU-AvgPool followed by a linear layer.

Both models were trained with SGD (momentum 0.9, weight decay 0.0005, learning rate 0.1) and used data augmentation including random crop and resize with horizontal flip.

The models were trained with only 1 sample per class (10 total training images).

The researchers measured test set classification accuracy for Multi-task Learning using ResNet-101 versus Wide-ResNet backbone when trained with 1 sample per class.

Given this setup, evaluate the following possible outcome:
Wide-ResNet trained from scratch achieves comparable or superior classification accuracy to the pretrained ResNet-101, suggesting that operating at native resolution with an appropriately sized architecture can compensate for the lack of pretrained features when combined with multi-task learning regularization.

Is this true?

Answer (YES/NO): NO